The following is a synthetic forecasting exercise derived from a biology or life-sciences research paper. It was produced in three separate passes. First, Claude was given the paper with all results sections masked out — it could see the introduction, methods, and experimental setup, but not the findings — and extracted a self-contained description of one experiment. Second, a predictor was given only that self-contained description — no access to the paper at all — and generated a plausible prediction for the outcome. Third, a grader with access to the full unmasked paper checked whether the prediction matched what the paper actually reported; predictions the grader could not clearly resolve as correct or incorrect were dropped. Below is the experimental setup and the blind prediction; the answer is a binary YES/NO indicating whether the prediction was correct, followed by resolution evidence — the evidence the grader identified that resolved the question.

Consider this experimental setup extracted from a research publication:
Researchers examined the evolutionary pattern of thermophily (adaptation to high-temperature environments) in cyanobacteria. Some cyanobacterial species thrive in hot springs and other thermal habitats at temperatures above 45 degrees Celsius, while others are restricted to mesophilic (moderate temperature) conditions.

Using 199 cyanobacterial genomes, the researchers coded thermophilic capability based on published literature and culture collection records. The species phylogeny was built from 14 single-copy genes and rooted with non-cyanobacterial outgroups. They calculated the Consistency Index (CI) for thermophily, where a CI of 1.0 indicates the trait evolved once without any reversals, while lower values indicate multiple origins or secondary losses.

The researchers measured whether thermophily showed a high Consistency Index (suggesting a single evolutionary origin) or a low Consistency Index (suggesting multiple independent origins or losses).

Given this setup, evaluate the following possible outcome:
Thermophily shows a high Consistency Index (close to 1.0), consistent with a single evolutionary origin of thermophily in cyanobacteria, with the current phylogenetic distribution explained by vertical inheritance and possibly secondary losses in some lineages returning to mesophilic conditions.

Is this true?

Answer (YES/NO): NO